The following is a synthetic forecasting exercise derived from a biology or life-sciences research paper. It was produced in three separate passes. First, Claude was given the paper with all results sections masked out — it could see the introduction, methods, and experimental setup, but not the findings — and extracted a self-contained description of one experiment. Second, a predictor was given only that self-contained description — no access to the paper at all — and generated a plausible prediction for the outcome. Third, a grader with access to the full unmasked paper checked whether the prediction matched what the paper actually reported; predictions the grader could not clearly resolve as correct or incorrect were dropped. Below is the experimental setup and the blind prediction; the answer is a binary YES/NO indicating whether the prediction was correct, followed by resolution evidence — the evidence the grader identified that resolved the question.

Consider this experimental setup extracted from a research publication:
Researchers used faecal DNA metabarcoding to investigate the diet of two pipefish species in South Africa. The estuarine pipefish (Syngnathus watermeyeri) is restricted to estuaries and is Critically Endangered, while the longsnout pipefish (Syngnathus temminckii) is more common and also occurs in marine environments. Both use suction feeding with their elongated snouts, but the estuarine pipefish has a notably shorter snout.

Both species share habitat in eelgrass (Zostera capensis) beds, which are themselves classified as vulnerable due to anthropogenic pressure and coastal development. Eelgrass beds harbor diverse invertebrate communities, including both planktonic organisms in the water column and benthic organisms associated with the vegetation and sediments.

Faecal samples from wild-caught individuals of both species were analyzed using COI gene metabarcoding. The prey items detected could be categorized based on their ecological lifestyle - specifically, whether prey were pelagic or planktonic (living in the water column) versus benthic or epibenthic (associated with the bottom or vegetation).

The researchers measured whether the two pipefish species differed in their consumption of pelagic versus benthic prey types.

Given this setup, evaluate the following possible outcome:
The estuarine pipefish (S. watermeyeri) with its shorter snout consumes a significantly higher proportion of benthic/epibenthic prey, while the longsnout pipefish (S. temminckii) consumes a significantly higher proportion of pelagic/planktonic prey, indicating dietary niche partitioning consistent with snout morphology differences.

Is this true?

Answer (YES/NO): NO